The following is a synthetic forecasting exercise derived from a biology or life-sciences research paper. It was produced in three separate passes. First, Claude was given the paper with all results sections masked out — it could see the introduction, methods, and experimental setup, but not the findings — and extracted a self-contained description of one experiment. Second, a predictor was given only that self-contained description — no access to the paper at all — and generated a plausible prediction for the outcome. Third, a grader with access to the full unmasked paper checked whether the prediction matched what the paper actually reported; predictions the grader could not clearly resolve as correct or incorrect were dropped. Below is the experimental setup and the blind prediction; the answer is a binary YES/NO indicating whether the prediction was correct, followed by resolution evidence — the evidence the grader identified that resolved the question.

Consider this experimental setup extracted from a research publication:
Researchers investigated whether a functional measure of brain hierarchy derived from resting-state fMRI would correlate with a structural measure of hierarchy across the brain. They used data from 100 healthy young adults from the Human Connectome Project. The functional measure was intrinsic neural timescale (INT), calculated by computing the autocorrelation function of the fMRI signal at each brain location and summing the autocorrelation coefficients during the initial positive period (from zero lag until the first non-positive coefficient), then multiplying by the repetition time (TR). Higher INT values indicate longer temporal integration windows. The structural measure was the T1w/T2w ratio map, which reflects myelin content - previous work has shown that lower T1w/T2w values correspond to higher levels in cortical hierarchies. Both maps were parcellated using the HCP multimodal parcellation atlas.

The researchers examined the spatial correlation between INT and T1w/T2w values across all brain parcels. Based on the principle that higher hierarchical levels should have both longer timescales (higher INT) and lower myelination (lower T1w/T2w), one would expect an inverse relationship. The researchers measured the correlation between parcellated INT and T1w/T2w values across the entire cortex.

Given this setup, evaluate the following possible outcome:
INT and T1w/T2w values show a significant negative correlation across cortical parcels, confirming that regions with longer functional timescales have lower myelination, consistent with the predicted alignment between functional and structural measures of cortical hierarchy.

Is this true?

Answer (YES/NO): NO